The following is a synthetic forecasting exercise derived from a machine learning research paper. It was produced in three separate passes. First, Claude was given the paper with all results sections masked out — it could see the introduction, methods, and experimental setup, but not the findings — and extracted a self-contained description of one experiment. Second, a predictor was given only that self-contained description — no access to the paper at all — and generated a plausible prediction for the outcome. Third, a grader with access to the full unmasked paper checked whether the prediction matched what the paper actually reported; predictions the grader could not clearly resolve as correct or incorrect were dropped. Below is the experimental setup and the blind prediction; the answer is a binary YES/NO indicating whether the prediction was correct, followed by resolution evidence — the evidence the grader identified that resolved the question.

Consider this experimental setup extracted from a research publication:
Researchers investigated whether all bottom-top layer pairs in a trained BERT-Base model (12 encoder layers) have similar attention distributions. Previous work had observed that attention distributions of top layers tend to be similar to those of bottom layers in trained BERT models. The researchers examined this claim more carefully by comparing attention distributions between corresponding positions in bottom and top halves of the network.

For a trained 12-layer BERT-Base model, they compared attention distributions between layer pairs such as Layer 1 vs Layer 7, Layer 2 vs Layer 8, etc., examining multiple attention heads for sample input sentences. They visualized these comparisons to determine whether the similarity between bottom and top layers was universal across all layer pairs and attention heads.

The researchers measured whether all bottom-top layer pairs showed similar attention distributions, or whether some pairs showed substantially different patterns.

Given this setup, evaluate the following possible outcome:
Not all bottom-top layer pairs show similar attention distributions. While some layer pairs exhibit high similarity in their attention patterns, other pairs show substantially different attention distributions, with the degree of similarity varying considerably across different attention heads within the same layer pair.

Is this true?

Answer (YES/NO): YES